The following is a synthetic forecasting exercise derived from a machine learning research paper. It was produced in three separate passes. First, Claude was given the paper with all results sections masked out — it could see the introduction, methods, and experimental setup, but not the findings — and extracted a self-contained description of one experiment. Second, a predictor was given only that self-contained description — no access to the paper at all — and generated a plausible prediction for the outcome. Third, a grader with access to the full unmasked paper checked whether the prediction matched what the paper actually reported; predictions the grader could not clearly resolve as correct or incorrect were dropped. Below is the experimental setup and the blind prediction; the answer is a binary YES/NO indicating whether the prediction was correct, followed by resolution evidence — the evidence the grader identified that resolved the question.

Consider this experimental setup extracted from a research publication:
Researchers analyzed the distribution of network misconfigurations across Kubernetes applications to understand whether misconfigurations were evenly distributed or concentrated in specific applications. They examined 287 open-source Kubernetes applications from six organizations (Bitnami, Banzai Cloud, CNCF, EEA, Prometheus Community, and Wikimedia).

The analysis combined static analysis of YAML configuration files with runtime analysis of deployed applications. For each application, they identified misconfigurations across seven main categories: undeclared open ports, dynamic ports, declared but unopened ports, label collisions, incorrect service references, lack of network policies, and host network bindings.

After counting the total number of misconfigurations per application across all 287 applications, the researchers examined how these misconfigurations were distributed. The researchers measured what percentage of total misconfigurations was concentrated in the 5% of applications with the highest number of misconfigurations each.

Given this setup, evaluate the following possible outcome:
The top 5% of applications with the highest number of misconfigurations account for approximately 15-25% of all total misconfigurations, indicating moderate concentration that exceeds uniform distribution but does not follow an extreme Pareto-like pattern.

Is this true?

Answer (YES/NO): YES